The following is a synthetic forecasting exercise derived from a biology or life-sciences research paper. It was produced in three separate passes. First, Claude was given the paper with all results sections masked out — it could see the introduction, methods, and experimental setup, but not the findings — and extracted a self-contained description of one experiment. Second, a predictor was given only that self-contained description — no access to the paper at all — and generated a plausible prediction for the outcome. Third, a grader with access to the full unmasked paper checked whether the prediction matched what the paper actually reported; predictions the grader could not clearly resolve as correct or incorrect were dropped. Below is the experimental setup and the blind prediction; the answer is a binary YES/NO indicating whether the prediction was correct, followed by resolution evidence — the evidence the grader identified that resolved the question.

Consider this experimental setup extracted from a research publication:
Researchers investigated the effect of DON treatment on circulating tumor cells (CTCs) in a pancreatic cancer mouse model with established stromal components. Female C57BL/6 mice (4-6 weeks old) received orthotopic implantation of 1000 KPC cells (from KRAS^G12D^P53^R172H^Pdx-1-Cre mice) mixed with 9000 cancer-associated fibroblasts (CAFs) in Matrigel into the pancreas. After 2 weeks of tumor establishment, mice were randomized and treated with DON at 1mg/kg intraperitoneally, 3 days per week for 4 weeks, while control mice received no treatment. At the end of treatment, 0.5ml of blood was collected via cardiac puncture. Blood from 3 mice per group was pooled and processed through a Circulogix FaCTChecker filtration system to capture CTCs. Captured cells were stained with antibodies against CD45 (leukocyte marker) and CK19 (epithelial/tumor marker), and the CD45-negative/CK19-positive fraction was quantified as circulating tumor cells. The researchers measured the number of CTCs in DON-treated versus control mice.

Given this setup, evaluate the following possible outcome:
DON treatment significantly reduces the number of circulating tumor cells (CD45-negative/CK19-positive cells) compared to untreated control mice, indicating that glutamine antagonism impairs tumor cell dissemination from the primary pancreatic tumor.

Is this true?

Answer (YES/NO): YES